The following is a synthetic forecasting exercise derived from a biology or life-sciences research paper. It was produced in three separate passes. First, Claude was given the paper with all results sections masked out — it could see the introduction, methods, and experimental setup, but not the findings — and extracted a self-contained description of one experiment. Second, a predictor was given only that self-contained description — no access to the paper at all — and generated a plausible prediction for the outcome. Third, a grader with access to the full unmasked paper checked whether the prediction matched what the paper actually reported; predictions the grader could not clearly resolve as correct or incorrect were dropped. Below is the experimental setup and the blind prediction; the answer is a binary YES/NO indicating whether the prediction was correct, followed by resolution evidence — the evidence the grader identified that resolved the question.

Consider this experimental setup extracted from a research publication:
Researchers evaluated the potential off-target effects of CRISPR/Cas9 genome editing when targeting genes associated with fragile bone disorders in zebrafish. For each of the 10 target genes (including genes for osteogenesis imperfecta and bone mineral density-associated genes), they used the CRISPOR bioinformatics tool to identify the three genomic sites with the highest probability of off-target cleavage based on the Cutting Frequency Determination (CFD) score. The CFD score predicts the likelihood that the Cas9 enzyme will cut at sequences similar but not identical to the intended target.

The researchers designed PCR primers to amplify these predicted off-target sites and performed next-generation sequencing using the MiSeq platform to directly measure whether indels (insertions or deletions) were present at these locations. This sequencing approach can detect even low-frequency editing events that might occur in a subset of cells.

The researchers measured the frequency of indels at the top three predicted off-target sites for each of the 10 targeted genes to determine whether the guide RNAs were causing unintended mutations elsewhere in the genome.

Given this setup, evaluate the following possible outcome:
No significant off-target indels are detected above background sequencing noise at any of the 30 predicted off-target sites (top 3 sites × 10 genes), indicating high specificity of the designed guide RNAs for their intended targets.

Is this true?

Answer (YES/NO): NO